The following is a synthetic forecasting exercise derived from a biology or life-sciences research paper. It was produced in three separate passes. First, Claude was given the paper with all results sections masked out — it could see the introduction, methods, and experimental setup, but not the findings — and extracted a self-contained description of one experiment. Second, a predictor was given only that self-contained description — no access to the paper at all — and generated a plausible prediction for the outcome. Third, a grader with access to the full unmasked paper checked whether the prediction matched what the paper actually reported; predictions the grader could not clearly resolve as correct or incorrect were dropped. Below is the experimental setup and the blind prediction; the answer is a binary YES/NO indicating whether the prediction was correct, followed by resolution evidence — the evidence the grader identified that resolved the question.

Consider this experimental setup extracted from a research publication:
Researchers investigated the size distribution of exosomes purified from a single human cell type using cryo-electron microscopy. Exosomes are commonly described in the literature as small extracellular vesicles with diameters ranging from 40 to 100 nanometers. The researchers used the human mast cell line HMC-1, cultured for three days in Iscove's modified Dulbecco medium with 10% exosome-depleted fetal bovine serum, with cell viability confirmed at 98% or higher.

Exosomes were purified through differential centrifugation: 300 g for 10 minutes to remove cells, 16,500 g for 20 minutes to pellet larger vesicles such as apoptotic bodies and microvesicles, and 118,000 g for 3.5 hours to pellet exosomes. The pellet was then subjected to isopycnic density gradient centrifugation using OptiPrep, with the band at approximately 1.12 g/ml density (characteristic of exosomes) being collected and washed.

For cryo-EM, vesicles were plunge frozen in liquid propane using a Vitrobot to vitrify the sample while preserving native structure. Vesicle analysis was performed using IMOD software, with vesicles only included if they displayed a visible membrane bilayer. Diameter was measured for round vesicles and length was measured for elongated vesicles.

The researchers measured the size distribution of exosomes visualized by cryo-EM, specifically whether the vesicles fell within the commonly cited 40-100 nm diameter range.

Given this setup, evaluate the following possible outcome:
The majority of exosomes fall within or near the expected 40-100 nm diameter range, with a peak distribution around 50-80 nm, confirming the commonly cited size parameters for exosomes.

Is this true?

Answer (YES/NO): NO